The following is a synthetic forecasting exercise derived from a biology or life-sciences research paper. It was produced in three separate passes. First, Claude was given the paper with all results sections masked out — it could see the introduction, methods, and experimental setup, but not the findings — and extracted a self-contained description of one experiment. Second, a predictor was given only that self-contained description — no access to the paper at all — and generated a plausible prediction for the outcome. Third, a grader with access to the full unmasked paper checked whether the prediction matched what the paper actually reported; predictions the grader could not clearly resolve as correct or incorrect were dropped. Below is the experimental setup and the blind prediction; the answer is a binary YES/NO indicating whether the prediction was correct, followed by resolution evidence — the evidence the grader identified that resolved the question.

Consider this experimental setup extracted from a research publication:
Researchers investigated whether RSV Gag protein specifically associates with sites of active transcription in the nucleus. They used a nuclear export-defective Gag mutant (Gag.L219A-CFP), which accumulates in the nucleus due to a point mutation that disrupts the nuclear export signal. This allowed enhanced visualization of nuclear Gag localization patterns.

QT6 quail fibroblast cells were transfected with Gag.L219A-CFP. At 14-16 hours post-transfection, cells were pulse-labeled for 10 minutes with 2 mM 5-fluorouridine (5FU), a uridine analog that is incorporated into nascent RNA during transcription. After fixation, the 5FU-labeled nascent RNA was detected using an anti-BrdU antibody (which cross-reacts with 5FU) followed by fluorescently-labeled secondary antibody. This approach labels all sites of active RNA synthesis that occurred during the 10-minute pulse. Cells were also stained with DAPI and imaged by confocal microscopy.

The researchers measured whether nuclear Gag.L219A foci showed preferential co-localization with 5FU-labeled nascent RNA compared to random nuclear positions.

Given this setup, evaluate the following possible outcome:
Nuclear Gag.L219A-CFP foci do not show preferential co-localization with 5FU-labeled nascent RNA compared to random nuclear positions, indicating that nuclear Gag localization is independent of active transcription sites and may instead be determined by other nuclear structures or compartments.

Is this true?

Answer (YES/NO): NO